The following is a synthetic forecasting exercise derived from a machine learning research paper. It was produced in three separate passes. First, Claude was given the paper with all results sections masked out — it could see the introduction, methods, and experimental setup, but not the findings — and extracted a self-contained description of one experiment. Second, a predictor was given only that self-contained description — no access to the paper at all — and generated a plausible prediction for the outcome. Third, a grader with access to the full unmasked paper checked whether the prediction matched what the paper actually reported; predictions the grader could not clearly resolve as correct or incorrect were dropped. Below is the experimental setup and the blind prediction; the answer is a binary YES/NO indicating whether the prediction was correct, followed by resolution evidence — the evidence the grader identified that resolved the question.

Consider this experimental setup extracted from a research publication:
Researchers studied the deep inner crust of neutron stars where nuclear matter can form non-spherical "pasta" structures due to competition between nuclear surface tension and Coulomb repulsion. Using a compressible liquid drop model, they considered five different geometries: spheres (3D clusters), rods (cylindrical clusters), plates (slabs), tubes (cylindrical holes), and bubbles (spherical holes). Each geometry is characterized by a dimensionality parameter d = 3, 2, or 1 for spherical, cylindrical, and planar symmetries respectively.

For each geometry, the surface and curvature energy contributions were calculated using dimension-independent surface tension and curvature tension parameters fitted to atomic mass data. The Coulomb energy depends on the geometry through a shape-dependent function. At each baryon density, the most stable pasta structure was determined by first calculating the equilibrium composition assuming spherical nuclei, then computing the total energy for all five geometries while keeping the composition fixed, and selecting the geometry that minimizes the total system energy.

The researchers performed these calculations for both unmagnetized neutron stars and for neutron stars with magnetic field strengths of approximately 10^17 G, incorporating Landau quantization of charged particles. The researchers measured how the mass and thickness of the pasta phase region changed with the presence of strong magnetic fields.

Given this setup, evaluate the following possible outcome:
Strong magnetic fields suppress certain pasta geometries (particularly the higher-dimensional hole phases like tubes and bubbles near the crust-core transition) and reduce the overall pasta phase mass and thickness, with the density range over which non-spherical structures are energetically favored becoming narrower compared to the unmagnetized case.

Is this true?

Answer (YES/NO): NO